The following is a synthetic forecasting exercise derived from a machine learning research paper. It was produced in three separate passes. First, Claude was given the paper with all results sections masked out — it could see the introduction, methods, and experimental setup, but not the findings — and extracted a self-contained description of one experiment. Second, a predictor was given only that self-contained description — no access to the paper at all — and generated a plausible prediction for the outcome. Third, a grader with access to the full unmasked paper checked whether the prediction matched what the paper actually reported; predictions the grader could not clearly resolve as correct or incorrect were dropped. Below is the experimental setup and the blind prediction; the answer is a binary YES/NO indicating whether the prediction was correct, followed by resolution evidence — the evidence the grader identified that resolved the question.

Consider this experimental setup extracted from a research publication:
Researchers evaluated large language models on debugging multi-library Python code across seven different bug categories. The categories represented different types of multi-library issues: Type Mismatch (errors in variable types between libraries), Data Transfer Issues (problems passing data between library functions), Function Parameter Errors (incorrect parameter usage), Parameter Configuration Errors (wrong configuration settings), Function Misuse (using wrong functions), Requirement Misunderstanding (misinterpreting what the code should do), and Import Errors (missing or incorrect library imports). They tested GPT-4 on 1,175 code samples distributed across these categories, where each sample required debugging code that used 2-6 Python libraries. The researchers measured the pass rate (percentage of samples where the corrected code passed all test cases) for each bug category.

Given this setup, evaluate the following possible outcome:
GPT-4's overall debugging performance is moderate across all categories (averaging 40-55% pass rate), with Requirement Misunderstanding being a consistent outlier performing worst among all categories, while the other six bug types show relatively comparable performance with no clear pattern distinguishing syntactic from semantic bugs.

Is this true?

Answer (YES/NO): NO